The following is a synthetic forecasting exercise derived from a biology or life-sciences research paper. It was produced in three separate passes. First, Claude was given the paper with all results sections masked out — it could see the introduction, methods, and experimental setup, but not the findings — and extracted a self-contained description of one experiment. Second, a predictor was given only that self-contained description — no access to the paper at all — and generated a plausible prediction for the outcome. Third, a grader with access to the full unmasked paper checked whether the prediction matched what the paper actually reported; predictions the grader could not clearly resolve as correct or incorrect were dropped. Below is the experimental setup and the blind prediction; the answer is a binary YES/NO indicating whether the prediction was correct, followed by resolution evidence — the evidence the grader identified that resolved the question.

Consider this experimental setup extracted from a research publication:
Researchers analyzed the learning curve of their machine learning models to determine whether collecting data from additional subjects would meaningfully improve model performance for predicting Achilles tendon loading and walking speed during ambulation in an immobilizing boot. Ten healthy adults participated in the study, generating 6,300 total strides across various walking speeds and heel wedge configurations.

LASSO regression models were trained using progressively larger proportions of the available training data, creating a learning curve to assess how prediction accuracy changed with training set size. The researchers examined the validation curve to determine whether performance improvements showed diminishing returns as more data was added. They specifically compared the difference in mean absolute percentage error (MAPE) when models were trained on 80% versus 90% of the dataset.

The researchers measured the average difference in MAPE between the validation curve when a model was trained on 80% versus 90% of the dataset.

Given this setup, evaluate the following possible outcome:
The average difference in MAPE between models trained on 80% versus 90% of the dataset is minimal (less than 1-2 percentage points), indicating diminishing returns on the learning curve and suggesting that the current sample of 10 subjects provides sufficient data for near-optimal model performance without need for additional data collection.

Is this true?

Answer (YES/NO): YES